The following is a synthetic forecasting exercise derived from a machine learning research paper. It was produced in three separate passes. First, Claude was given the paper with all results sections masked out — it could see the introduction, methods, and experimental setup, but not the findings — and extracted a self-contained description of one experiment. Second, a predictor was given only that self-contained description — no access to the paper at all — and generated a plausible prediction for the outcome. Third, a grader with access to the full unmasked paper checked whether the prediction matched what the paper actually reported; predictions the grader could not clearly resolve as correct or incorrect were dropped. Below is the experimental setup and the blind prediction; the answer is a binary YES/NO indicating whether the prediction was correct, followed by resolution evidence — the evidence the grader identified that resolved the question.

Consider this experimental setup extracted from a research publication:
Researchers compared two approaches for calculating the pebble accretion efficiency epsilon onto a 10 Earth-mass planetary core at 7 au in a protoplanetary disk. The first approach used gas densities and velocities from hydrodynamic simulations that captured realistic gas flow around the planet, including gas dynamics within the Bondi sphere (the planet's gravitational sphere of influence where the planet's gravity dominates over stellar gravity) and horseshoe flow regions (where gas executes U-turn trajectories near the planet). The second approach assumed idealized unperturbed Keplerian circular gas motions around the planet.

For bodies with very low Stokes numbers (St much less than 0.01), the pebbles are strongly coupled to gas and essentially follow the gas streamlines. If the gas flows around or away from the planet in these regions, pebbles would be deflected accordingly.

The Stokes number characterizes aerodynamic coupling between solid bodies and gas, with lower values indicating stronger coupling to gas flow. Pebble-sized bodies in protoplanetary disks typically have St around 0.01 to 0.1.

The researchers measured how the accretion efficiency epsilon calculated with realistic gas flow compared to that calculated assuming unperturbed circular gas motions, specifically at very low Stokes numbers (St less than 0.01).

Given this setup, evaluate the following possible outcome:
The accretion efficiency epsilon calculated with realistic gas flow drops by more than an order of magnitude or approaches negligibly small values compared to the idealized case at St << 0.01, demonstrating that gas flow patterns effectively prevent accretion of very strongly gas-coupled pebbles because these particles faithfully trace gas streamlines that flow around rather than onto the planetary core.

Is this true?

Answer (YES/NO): YES